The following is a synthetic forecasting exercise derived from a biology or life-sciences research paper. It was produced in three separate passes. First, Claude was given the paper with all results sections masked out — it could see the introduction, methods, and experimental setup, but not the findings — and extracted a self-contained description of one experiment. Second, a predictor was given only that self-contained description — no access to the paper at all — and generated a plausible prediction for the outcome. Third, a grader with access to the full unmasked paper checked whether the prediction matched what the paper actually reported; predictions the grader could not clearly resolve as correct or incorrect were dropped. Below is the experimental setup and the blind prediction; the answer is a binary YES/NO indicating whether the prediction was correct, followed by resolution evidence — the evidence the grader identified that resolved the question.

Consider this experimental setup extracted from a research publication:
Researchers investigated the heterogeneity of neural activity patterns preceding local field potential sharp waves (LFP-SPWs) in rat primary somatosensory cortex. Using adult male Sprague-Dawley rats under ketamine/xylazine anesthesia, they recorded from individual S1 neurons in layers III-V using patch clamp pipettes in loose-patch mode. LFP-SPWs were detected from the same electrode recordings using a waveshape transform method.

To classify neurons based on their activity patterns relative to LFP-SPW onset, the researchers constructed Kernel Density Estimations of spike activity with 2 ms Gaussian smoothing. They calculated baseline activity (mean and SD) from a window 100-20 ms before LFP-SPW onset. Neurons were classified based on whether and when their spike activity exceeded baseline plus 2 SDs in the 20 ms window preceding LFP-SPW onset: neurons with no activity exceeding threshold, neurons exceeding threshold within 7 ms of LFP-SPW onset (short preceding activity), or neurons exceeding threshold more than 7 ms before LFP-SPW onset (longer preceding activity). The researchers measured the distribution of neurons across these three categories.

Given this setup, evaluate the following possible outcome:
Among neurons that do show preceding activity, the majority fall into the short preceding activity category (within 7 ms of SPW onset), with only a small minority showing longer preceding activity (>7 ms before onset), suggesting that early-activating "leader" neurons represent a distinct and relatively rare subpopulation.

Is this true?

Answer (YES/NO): NO